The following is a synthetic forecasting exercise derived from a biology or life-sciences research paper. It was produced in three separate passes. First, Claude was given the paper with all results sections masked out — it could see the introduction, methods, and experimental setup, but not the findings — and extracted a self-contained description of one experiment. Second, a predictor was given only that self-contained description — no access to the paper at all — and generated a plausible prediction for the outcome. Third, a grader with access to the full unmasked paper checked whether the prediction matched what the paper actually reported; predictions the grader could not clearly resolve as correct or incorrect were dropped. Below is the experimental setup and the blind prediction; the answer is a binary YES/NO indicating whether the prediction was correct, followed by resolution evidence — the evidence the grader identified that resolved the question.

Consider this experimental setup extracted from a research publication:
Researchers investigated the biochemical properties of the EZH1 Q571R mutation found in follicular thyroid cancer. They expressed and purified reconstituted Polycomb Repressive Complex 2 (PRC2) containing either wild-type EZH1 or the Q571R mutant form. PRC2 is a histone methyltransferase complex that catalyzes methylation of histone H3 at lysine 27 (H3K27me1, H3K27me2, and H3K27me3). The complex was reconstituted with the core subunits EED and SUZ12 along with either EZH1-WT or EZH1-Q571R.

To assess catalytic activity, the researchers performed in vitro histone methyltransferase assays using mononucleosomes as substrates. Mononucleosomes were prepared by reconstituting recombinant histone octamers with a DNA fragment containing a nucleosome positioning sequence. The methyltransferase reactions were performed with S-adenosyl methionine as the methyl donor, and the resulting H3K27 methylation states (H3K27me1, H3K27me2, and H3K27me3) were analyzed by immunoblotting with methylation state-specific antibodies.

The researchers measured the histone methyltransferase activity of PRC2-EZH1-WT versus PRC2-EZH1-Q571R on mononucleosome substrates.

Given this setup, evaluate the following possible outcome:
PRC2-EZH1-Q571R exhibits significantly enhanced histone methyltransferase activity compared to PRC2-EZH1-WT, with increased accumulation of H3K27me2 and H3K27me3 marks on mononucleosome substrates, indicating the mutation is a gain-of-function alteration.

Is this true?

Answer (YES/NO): YES